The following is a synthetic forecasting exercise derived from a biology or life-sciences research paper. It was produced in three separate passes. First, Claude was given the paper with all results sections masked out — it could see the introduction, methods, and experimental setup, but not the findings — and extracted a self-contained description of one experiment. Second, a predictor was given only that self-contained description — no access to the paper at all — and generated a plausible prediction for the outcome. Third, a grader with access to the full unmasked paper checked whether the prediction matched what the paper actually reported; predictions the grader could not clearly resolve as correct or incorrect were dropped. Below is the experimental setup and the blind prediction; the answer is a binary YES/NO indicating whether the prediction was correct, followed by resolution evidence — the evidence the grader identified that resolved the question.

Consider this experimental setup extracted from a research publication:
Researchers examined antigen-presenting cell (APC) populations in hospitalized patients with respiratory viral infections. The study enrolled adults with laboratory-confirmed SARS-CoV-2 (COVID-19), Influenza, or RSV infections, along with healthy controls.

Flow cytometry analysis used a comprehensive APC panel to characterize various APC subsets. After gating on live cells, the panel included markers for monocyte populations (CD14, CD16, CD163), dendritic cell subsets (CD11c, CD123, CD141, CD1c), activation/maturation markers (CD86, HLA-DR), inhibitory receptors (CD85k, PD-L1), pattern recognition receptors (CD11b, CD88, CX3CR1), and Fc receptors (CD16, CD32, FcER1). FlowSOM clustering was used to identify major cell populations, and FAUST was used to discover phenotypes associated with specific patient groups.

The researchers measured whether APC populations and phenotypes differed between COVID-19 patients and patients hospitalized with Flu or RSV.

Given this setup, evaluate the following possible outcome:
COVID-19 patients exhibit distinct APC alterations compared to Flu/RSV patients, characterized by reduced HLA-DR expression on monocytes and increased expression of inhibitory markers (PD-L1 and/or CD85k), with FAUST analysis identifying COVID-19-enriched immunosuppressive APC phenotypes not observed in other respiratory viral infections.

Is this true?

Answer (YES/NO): NO